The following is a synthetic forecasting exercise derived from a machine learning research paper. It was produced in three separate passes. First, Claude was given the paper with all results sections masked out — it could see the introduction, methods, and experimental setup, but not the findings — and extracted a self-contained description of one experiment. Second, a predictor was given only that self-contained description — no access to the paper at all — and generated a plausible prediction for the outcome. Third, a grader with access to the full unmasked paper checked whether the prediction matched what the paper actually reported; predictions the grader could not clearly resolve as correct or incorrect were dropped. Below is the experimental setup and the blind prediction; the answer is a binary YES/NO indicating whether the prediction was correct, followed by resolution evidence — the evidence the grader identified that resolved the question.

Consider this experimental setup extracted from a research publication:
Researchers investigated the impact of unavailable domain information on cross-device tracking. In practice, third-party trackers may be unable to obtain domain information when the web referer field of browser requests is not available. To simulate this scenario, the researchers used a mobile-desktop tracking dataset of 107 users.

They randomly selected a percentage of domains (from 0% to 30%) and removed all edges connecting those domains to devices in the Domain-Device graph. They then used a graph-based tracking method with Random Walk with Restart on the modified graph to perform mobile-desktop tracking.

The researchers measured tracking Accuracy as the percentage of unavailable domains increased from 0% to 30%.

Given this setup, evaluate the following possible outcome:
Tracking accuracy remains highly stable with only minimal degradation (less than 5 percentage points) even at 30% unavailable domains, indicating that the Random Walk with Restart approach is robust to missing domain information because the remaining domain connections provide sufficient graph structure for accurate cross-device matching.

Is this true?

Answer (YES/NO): NO